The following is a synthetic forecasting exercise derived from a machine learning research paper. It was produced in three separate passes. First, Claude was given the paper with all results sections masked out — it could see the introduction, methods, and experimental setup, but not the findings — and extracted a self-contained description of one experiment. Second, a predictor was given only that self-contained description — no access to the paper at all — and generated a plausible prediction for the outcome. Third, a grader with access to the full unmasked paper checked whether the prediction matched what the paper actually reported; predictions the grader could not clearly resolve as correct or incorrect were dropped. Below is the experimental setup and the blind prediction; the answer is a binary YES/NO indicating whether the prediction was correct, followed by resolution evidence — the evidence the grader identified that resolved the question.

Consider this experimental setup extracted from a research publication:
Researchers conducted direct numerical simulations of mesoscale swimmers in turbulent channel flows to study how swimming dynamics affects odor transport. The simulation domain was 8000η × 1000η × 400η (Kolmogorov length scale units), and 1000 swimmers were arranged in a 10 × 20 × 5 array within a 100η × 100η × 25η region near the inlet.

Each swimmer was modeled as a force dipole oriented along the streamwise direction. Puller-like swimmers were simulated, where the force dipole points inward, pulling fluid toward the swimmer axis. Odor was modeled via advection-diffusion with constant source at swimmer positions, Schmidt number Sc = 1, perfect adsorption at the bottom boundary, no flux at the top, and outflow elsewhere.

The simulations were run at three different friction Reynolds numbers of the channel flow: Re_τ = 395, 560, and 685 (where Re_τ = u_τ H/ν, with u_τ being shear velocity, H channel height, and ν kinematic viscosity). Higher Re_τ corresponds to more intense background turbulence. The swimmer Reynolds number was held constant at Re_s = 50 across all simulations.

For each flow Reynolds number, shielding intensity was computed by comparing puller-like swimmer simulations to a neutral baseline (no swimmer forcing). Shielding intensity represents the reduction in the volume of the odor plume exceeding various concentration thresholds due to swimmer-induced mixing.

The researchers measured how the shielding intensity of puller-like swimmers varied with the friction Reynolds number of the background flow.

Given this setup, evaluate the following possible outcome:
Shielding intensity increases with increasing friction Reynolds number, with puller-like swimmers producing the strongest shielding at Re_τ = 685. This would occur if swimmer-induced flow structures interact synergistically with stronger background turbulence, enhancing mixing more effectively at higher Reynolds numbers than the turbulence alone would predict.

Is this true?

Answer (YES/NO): NO